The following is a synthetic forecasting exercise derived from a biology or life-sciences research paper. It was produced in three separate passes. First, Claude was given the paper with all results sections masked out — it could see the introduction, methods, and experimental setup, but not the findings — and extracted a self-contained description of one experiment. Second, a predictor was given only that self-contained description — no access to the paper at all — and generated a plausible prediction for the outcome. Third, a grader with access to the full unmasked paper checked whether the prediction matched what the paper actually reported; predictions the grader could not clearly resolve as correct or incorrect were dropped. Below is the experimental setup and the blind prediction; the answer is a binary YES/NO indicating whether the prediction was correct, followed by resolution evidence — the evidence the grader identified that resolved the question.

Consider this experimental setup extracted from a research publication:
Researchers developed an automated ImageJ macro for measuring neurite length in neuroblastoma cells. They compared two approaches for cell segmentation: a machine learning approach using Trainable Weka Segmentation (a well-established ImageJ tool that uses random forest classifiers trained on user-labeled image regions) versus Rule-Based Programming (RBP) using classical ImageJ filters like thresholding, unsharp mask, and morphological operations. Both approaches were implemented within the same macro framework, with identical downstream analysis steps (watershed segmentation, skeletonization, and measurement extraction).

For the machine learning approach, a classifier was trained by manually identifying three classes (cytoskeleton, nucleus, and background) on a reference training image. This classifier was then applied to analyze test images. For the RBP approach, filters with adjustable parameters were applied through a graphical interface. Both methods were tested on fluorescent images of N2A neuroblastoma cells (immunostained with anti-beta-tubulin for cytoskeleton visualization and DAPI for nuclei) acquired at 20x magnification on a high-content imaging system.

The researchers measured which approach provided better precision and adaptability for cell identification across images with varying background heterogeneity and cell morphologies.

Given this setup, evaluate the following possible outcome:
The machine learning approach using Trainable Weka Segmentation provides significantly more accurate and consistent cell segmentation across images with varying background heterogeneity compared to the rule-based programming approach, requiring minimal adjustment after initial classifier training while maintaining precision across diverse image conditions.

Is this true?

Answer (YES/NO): NO